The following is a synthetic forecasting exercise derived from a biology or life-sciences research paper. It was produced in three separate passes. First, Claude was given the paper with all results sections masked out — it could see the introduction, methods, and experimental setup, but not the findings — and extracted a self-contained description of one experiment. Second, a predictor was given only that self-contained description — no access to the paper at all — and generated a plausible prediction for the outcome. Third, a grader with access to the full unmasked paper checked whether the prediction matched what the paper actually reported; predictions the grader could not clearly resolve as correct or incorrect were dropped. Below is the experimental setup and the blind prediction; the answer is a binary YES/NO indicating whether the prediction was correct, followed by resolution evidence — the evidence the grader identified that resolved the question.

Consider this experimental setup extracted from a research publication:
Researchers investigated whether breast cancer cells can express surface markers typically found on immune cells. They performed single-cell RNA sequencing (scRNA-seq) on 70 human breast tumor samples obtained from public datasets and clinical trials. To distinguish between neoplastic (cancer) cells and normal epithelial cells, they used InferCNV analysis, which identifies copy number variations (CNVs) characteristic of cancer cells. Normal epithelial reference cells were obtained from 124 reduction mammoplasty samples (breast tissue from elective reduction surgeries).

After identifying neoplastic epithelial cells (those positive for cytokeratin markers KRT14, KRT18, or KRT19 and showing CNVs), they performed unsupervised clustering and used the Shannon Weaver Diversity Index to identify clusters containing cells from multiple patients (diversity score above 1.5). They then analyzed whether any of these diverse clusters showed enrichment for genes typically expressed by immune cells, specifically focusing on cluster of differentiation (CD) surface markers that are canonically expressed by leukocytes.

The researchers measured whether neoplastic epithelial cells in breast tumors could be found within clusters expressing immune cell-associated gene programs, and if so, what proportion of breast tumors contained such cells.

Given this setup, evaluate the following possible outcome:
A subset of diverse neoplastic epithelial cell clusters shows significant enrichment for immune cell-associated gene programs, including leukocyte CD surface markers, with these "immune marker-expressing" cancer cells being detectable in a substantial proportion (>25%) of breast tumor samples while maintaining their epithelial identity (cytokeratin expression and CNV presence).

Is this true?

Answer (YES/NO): YES